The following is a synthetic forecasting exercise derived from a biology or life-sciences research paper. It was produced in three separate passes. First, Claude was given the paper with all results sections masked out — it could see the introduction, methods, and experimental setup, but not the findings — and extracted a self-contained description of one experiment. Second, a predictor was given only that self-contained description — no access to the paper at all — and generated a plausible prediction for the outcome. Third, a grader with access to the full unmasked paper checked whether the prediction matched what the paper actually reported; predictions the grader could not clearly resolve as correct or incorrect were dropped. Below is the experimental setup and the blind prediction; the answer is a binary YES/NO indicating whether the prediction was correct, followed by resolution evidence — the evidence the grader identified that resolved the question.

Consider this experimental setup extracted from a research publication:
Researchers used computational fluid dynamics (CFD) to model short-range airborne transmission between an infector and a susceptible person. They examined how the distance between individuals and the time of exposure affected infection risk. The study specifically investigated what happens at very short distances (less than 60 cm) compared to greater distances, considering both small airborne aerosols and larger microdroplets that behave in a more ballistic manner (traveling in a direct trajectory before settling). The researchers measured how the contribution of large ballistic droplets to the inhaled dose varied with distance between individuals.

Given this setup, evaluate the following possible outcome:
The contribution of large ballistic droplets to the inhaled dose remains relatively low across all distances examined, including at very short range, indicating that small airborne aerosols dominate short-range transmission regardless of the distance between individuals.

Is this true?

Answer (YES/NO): NO